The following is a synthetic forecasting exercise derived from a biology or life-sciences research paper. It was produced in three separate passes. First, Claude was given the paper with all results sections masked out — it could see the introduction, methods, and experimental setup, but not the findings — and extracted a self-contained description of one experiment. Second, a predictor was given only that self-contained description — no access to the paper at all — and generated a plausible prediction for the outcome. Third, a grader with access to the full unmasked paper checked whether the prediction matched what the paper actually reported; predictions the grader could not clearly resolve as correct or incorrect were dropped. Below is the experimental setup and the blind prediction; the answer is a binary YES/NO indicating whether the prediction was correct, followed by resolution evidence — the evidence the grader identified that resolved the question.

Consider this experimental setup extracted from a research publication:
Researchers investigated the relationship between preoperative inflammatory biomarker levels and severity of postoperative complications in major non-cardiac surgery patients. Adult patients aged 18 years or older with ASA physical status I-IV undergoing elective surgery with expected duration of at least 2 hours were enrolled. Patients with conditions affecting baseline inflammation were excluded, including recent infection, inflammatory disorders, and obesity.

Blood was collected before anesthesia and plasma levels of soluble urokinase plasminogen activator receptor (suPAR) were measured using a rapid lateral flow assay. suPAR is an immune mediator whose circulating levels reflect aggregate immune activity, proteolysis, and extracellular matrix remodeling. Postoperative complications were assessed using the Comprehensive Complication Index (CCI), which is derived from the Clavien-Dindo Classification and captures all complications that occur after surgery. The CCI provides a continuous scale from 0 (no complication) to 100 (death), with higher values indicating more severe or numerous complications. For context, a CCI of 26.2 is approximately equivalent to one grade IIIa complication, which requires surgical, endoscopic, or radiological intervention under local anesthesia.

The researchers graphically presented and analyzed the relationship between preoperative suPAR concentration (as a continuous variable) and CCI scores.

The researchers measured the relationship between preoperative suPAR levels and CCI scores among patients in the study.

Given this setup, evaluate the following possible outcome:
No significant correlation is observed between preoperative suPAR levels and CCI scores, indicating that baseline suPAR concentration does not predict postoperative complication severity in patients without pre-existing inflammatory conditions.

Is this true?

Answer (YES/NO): NO